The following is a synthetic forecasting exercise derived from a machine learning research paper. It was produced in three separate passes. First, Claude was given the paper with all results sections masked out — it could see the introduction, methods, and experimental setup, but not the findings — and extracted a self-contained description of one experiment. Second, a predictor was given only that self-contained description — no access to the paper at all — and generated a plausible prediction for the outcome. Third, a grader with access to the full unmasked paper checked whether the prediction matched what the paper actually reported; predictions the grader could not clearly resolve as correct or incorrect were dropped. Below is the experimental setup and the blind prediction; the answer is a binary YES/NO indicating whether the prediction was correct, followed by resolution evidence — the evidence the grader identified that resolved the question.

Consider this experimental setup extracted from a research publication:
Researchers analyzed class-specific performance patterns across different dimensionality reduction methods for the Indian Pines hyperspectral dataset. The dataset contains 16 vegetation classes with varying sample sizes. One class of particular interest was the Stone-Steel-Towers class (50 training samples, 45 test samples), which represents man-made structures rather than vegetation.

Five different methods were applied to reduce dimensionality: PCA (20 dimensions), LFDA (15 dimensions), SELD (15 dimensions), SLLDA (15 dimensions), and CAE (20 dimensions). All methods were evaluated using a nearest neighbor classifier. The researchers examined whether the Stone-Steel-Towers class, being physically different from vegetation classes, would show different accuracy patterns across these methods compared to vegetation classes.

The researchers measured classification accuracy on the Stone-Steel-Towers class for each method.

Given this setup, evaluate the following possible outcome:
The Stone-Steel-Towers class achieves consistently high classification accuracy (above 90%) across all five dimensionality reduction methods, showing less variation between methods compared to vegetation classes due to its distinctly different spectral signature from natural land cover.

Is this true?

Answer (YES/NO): YES